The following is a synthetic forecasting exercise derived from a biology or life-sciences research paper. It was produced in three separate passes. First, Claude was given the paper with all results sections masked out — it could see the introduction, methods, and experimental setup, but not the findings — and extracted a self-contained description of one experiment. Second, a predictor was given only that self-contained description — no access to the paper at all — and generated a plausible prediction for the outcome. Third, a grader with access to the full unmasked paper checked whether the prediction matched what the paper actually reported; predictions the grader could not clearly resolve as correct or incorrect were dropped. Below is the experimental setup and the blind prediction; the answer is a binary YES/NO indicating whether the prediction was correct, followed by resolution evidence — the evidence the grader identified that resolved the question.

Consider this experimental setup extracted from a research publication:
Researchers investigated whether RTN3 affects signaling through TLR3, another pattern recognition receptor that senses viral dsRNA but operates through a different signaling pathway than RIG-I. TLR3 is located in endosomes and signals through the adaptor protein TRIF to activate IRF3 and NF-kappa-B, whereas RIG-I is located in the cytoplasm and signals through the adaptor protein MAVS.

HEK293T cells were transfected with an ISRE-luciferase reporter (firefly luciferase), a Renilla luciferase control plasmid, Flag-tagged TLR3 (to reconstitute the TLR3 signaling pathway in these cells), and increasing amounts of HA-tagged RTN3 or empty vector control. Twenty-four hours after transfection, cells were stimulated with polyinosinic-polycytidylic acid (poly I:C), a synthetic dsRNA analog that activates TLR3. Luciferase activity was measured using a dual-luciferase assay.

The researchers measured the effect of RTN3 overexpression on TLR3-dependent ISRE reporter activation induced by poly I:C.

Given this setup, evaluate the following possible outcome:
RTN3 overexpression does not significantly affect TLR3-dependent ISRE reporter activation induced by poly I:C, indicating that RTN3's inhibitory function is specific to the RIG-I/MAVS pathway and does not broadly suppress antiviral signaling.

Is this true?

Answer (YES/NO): YES